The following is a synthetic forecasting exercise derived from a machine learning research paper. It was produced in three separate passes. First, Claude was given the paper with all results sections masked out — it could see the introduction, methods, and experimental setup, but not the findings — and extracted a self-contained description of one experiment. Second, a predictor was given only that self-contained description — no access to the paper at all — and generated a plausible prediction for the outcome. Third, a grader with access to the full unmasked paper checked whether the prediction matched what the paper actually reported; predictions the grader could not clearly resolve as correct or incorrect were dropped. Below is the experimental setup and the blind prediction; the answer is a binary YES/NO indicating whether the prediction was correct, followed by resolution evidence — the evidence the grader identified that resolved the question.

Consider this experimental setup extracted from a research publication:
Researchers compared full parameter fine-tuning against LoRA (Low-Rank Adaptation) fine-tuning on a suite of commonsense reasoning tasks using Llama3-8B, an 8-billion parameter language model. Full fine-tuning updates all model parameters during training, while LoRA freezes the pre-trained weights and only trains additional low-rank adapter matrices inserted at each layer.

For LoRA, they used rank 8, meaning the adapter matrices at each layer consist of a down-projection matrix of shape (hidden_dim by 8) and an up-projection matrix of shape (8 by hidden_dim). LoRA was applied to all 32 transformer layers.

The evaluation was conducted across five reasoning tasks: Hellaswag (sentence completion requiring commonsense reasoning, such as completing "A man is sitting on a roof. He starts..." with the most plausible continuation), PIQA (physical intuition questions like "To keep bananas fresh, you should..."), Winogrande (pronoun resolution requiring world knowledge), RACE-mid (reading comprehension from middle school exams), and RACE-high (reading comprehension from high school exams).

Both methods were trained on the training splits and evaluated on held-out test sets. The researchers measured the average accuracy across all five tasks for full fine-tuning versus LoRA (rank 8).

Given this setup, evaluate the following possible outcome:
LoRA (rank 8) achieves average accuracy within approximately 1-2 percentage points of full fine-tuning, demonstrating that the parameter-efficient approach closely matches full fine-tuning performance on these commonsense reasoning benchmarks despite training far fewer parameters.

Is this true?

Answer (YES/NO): NO